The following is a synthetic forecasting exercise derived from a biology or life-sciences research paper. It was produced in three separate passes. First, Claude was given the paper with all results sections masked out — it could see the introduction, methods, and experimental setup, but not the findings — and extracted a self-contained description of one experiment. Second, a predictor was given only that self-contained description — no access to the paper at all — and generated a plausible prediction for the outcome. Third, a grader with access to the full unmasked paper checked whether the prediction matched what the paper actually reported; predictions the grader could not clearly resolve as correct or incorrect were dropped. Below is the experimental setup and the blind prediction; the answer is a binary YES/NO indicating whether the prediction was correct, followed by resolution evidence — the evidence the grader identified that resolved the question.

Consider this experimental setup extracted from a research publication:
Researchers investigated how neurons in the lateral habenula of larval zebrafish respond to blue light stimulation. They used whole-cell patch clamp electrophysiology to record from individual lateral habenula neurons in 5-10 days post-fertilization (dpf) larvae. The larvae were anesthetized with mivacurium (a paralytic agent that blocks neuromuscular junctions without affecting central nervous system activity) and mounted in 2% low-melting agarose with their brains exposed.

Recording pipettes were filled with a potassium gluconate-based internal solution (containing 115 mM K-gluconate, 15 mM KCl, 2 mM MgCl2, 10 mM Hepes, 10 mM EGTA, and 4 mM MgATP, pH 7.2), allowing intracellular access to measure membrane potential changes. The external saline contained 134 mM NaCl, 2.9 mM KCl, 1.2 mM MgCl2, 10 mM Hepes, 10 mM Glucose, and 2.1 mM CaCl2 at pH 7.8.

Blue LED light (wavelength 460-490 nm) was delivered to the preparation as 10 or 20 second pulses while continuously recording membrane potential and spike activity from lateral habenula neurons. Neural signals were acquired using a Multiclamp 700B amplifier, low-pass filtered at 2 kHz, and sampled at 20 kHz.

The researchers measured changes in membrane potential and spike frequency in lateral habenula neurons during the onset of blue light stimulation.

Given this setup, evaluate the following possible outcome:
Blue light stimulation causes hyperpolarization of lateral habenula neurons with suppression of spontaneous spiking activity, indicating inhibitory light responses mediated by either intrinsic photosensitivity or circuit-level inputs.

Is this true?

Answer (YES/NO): NO